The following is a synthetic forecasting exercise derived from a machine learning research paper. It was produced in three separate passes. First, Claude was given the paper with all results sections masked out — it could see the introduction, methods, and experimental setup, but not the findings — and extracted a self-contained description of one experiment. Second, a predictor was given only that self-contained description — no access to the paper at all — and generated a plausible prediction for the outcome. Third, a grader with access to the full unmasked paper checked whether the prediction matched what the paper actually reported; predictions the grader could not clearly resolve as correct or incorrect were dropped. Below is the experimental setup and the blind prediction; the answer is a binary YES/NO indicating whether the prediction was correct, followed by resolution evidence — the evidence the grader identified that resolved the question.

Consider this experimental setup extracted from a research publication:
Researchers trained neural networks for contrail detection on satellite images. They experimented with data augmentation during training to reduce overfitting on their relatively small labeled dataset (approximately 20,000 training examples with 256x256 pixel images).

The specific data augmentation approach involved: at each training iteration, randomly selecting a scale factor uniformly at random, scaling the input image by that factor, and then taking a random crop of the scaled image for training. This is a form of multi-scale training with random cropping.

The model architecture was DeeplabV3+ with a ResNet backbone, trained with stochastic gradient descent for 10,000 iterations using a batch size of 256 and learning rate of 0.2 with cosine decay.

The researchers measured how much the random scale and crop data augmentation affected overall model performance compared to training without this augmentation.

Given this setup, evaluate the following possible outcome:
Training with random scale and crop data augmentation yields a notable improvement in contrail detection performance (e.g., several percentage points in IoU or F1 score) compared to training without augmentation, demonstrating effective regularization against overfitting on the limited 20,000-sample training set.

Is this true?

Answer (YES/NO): YES